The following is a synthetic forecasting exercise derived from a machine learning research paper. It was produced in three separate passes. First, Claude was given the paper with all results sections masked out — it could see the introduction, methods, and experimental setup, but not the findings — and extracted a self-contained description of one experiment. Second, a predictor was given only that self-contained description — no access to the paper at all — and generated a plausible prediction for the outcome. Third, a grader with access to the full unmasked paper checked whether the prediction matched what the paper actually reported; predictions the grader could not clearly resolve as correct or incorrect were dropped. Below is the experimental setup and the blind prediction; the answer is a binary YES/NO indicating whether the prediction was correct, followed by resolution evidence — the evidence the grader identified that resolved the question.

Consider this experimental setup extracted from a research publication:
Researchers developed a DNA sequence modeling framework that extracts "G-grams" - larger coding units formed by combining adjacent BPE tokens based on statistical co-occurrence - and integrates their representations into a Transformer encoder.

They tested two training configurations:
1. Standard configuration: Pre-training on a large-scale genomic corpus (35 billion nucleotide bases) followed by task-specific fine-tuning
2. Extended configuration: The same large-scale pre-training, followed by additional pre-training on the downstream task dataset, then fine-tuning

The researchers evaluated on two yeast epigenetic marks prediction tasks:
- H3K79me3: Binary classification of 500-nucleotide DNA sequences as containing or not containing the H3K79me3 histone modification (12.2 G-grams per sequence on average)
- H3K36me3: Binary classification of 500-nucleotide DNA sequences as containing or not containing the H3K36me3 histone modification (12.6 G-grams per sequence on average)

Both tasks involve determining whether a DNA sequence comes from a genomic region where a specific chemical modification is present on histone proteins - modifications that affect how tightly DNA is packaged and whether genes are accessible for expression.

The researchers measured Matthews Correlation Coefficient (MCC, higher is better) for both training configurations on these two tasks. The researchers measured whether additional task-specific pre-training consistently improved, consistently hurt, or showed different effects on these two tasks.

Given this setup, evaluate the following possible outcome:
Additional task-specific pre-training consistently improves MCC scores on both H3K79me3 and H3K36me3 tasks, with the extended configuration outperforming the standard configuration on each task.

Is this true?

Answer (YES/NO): NO